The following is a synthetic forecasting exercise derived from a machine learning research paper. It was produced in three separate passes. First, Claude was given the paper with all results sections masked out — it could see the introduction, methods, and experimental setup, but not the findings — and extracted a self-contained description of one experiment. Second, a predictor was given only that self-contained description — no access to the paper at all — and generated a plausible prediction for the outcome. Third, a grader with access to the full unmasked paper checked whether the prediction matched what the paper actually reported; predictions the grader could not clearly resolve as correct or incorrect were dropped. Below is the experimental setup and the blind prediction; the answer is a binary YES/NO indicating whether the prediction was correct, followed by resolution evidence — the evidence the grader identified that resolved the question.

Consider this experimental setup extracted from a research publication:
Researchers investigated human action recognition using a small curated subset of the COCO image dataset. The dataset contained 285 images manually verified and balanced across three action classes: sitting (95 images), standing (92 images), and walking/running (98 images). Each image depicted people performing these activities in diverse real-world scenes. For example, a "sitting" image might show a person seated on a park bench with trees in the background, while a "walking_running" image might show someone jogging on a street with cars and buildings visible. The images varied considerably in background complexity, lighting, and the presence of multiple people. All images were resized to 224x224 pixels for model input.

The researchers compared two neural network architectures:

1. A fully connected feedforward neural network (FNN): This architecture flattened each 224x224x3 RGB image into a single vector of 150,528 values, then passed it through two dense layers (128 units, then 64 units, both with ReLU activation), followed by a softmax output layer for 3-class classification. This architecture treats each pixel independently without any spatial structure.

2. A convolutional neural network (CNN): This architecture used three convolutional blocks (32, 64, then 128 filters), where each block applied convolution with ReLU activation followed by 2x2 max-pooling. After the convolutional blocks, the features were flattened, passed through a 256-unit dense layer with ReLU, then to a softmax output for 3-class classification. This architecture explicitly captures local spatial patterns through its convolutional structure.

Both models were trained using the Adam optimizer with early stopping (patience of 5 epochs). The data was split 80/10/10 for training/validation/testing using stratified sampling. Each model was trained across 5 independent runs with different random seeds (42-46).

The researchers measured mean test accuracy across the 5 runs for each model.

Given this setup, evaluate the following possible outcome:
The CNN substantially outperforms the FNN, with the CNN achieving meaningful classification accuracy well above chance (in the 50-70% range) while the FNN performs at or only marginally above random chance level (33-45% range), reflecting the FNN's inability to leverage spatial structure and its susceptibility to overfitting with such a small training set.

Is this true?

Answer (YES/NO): NO